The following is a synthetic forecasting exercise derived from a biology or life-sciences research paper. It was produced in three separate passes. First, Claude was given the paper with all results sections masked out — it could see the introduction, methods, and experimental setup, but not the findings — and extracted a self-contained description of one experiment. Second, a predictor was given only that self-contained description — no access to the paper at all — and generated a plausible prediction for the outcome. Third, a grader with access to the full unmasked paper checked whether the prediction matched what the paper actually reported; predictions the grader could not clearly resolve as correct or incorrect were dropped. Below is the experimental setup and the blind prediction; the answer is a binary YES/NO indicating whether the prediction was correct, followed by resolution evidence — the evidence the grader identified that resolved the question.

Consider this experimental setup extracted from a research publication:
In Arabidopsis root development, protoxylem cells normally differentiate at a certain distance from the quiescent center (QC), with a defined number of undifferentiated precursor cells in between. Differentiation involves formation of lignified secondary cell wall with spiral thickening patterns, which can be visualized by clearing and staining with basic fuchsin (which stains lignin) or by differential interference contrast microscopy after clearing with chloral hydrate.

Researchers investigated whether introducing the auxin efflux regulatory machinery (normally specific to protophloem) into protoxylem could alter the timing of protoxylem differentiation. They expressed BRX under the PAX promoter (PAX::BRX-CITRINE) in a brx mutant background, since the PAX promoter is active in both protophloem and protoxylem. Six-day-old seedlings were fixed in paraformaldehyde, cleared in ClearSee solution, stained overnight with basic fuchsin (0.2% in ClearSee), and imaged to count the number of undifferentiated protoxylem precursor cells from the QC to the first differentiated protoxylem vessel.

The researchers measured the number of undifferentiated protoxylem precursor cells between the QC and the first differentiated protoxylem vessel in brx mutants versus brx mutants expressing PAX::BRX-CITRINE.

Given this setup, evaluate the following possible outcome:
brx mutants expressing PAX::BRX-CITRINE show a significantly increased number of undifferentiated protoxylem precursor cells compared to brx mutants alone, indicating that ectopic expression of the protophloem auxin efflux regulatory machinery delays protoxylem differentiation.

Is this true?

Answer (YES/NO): NO